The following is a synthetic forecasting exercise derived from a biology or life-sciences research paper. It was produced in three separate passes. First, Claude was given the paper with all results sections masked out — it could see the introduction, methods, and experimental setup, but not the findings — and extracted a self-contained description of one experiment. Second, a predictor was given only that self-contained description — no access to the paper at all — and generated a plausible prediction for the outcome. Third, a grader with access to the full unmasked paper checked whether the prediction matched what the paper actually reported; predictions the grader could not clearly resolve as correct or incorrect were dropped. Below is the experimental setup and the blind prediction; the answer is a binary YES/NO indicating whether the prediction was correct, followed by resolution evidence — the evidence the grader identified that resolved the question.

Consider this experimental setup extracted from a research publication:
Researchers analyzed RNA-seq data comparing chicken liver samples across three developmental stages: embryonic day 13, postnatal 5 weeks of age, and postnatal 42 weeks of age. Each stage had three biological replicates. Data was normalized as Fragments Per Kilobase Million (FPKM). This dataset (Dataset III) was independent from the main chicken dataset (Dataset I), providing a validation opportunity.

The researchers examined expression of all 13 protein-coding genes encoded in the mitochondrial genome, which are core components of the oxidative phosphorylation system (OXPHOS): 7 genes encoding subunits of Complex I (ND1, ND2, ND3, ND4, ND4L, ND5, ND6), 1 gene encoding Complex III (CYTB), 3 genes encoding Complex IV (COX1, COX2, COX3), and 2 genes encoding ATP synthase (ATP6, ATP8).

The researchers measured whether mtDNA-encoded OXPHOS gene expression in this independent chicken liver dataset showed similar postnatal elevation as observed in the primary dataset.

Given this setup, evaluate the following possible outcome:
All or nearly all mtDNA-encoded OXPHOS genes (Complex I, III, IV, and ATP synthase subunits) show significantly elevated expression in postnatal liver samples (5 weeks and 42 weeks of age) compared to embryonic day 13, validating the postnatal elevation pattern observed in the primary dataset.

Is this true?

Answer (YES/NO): NO